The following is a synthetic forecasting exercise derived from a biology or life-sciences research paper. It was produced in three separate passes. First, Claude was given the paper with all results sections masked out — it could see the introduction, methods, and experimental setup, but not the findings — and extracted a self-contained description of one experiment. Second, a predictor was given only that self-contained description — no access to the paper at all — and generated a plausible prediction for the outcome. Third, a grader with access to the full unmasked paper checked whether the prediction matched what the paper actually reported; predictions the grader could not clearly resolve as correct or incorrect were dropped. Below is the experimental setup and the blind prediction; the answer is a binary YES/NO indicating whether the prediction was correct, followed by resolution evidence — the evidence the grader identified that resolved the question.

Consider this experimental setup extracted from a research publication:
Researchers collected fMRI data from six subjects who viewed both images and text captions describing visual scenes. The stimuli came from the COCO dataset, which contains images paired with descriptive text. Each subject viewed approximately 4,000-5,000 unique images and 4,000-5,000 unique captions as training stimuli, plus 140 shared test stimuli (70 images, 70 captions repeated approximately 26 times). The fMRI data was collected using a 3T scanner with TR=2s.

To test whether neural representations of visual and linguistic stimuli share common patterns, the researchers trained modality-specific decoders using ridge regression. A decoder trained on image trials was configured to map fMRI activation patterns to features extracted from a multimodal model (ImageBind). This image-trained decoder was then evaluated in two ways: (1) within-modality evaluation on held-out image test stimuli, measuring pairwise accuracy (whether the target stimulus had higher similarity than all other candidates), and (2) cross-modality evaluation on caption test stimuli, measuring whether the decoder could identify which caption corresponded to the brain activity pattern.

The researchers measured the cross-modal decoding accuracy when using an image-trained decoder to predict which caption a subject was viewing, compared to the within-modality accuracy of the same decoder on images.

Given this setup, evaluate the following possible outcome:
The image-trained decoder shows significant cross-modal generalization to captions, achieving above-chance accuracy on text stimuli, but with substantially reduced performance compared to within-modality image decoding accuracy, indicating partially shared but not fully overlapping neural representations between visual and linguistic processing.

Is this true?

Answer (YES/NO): YES